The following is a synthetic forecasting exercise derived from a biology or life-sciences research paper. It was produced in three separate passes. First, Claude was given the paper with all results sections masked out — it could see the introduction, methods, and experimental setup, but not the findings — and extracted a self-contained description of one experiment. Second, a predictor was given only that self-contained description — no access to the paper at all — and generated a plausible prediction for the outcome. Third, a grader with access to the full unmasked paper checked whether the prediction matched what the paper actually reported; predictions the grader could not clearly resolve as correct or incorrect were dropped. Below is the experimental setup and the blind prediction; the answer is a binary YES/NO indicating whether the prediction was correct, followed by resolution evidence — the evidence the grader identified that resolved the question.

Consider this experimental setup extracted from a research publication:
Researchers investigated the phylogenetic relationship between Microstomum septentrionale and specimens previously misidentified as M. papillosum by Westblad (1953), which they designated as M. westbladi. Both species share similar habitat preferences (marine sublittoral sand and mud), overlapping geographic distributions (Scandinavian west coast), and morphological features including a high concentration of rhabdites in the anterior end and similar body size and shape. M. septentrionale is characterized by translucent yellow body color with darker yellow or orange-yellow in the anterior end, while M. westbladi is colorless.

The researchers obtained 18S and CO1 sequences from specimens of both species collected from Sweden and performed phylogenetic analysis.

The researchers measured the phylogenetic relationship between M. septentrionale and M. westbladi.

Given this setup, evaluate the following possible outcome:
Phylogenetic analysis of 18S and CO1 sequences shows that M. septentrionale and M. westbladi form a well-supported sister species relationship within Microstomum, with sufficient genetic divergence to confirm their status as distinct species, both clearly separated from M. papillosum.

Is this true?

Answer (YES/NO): YES